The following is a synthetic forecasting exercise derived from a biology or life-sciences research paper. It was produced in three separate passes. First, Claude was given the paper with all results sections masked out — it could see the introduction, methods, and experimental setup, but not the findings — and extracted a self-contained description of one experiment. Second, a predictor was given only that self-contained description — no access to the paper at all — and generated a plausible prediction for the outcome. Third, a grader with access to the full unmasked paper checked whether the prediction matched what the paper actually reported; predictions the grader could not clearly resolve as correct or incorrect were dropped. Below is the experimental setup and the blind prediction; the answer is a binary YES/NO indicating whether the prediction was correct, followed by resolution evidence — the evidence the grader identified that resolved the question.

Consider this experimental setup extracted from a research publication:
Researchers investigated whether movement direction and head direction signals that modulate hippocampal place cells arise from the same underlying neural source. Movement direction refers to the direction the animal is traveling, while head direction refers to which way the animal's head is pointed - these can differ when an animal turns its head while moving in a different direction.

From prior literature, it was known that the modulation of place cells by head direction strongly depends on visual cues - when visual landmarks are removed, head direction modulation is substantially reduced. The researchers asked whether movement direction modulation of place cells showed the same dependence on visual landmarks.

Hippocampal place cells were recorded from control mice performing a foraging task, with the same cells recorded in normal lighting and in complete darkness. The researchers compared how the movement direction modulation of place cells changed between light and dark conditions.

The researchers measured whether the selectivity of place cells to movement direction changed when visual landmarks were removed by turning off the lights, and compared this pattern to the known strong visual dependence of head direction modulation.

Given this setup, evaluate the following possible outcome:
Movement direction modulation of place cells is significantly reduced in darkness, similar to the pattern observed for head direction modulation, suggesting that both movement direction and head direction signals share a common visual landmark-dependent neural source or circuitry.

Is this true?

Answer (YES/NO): NO